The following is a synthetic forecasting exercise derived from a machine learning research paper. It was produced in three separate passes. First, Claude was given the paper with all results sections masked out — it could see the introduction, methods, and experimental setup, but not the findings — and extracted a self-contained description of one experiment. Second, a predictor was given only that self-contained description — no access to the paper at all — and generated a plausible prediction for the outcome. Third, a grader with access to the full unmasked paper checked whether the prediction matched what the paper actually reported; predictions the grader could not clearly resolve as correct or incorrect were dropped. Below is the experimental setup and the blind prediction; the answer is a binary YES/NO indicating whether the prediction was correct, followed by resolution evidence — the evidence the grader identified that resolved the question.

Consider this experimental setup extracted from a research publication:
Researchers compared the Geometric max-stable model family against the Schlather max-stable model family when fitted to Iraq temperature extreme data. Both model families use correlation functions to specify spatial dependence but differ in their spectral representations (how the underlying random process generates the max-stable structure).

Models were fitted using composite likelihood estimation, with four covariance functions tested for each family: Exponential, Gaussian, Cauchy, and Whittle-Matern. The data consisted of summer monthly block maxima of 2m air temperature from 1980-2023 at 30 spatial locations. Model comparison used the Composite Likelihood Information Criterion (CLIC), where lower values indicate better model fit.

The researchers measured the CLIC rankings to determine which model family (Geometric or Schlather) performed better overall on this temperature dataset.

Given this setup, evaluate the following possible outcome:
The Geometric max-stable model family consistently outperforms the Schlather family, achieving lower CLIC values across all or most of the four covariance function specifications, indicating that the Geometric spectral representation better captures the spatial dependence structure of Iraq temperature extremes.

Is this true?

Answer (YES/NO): NO